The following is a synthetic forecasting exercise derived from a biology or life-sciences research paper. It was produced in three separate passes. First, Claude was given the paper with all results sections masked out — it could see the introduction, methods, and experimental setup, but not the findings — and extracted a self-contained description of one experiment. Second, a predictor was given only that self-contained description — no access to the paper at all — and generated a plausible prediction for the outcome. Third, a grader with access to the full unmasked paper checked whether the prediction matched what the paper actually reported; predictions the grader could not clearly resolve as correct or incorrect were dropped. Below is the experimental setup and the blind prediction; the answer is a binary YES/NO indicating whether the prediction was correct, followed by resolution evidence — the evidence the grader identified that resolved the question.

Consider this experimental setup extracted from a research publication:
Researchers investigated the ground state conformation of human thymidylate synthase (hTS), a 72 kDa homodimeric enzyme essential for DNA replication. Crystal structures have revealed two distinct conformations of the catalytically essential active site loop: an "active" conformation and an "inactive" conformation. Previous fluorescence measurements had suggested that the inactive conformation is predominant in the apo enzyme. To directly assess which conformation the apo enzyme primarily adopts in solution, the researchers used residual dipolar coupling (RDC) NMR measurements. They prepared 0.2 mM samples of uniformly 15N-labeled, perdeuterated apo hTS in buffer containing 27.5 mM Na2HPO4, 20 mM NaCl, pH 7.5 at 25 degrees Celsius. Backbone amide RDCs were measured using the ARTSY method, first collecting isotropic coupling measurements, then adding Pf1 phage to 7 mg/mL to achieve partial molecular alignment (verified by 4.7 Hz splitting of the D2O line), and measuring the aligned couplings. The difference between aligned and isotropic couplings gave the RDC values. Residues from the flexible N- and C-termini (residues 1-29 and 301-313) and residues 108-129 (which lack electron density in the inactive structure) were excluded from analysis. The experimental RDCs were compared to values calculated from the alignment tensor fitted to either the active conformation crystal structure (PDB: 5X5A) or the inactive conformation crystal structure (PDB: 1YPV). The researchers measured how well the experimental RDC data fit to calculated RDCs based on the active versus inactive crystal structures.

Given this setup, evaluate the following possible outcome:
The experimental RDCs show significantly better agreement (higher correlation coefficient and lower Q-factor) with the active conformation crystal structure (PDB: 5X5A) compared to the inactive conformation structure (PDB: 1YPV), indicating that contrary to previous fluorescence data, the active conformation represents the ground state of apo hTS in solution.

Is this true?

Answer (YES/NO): YES